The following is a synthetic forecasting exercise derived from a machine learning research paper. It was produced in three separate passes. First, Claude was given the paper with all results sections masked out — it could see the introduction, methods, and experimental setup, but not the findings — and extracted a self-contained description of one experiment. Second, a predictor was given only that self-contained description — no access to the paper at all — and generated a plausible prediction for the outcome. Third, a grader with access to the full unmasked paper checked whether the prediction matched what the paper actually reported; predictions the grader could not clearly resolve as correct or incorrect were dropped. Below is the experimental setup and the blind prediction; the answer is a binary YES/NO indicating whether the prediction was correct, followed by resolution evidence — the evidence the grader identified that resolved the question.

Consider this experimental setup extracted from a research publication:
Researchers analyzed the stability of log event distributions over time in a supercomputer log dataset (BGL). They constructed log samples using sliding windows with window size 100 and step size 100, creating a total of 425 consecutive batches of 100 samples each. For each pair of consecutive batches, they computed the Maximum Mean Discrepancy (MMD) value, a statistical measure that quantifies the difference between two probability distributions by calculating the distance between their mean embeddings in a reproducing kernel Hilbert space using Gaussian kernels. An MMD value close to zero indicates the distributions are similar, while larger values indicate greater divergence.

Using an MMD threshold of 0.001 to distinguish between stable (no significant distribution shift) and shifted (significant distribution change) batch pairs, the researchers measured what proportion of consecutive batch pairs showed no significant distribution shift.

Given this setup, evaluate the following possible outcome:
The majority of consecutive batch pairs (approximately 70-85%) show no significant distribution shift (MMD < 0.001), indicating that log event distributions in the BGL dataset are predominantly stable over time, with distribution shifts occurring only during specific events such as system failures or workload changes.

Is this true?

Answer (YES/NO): NO